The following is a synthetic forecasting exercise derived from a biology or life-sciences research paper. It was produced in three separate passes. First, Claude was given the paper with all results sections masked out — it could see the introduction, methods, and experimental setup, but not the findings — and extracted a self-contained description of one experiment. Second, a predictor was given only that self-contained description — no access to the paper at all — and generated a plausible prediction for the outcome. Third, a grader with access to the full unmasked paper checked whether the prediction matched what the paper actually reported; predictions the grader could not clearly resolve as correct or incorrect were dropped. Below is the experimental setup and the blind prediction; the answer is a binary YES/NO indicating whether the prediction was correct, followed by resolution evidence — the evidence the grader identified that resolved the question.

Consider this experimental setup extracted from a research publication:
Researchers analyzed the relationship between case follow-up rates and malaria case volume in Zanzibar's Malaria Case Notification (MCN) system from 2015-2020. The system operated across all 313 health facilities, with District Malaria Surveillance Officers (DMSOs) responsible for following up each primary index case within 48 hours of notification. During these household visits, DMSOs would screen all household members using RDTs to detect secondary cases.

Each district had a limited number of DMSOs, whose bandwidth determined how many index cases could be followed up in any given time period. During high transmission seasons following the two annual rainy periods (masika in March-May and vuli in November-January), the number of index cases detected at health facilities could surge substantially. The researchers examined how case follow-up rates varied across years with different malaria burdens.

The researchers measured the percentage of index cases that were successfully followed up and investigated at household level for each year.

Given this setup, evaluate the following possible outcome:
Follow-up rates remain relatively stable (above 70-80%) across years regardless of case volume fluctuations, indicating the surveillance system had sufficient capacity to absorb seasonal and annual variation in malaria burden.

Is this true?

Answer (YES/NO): NO